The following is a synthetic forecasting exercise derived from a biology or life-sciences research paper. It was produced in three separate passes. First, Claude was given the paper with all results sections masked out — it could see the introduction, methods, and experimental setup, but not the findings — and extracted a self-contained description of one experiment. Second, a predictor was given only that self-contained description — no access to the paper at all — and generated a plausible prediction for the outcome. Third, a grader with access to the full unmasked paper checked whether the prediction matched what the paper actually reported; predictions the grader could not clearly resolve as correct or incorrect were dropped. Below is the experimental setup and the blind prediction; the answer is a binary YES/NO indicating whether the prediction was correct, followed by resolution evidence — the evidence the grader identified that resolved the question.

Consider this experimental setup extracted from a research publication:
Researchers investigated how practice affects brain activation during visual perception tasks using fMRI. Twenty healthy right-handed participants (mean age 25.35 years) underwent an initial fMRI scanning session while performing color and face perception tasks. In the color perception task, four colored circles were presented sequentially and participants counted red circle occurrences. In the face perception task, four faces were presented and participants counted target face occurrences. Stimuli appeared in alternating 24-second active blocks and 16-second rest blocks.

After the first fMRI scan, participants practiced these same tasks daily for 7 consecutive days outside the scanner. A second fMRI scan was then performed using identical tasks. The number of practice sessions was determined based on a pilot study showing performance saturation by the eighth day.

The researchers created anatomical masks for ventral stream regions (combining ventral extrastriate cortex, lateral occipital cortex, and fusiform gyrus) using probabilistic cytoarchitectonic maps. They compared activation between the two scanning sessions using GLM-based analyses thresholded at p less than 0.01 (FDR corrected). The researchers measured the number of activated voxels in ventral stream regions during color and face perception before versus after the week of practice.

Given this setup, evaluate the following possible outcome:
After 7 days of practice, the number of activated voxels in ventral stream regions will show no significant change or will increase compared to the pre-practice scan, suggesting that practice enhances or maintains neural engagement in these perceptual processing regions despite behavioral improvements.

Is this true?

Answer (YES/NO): NO